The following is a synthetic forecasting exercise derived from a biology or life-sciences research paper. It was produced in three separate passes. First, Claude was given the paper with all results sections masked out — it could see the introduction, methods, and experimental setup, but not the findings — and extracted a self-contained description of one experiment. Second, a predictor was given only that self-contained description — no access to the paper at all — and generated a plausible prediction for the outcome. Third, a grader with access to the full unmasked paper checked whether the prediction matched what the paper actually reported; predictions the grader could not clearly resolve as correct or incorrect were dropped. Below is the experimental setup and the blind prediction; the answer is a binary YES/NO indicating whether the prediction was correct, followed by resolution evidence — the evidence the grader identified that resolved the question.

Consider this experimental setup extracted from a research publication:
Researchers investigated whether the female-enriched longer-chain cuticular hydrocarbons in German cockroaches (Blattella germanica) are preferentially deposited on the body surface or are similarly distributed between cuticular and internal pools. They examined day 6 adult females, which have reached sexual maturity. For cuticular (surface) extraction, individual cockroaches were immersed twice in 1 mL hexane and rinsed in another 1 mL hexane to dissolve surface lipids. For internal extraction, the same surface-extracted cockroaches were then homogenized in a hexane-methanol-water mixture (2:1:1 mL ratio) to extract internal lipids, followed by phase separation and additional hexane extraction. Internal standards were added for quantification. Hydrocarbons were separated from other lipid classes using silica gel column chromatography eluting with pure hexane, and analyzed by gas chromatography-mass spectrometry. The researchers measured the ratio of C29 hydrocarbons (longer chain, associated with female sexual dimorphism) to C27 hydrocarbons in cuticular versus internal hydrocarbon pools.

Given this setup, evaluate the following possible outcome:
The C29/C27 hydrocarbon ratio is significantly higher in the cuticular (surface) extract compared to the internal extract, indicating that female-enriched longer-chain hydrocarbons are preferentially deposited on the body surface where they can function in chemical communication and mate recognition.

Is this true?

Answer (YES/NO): NO